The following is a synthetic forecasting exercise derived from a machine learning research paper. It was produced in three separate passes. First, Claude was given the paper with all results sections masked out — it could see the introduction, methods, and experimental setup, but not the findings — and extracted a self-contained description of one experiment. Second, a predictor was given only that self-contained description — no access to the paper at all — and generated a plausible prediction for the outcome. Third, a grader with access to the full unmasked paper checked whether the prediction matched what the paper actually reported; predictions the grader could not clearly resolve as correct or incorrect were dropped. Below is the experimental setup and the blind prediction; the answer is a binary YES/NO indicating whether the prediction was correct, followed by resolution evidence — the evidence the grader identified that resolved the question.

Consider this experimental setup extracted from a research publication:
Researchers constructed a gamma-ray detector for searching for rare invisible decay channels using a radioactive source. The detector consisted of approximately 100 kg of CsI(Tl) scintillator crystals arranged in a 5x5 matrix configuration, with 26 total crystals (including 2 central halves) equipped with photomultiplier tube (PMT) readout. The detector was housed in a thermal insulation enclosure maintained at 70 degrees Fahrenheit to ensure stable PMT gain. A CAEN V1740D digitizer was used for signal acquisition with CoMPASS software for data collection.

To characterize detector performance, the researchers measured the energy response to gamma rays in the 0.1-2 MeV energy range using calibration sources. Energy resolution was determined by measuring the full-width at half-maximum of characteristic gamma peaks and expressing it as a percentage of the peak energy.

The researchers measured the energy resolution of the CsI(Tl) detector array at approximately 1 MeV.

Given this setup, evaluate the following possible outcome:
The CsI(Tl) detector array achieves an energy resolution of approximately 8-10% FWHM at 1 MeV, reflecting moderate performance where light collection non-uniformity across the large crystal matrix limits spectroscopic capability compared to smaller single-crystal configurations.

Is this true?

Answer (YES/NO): NO